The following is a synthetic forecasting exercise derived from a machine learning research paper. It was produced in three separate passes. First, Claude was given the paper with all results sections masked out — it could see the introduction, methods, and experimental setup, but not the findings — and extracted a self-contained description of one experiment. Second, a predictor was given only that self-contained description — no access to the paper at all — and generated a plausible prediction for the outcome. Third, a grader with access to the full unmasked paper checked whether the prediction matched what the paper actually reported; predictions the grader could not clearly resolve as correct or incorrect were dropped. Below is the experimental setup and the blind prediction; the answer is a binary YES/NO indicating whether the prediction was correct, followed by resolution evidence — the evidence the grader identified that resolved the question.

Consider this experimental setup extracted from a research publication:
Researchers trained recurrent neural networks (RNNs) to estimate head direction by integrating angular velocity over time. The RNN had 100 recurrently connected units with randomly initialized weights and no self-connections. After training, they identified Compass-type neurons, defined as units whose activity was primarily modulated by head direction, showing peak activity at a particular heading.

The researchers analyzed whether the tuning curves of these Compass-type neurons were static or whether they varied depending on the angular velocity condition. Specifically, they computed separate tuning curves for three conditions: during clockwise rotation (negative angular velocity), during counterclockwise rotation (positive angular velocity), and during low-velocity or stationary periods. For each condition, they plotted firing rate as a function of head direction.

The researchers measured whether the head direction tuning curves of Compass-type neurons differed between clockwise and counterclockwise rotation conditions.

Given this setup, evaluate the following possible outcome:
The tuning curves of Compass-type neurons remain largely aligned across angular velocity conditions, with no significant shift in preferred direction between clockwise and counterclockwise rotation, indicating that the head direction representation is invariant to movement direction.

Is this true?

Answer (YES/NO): NO